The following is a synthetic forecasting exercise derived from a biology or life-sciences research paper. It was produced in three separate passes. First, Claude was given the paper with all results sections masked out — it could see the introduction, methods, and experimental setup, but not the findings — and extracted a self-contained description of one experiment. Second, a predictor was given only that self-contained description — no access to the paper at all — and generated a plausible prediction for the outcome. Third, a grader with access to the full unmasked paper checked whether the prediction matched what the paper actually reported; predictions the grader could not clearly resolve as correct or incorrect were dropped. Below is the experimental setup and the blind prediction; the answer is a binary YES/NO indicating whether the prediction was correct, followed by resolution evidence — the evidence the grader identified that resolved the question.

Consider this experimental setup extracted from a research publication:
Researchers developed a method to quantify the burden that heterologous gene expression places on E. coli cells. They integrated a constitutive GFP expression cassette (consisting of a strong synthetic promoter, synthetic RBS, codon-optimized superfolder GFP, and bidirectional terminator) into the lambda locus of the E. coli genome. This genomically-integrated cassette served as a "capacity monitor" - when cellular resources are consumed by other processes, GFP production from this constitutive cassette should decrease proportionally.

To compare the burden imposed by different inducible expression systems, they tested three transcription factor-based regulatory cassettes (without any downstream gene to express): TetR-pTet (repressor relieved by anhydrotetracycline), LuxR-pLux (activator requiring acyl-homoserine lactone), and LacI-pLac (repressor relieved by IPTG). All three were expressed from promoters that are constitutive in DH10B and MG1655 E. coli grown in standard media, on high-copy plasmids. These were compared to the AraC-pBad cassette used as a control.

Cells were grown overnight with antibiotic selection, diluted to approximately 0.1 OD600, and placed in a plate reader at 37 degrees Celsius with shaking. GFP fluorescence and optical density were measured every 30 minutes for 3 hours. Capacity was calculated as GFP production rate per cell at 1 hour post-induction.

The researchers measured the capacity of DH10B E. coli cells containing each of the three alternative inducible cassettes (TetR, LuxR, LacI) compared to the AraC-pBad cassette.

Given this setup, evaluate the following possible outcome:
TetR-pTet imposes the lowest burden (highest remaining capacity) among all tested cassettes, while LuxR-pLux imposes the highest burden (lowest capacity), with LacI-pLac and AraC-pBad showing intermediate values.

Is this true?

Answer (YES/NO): NO